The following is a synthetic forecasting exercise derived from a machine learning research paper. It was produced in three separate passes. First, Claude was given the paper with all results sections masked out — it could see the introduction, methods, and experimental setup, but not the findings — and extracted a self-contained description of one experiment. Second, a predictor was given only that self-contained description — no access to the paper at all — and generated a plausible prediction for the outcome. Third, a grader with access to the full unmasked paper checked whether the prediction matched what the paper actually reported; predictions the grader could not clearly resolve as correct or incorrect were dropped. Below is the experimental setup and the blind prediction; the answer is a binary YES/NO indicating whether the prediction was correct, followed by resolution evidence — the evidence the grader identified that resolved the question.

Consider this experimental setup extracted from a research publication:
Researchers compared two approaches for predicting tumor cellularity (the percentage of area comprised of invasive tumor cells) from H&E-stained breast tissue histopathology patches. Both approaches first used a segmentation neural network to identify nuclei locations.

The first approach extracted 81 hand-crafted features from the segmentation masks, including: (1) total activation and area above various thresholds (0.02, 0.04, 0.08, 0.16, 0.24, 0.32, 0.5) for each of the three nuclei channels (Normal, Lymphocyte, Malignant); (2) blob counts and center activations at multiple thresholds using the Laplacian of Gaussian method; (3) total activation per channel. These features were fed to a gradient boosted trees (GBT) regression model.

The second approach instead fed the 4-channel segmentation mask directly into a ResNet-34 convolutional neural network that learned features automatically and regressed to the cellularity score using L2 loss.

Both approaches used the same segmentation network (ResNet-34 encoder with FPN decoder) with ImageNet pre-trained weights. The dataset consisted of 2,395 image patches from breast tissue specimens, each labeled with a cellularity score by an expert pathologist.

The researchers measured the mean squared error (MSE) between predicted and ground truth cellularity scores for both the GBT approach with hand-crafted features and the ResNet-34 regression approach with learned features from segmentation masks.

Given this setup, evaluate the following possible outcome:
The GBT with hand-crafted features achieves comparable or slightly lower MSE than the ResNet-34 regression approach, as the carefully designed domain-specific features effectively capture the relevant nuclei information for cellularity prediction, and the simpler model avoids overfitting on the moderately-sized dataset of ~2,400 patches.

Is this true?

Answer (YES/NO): NO